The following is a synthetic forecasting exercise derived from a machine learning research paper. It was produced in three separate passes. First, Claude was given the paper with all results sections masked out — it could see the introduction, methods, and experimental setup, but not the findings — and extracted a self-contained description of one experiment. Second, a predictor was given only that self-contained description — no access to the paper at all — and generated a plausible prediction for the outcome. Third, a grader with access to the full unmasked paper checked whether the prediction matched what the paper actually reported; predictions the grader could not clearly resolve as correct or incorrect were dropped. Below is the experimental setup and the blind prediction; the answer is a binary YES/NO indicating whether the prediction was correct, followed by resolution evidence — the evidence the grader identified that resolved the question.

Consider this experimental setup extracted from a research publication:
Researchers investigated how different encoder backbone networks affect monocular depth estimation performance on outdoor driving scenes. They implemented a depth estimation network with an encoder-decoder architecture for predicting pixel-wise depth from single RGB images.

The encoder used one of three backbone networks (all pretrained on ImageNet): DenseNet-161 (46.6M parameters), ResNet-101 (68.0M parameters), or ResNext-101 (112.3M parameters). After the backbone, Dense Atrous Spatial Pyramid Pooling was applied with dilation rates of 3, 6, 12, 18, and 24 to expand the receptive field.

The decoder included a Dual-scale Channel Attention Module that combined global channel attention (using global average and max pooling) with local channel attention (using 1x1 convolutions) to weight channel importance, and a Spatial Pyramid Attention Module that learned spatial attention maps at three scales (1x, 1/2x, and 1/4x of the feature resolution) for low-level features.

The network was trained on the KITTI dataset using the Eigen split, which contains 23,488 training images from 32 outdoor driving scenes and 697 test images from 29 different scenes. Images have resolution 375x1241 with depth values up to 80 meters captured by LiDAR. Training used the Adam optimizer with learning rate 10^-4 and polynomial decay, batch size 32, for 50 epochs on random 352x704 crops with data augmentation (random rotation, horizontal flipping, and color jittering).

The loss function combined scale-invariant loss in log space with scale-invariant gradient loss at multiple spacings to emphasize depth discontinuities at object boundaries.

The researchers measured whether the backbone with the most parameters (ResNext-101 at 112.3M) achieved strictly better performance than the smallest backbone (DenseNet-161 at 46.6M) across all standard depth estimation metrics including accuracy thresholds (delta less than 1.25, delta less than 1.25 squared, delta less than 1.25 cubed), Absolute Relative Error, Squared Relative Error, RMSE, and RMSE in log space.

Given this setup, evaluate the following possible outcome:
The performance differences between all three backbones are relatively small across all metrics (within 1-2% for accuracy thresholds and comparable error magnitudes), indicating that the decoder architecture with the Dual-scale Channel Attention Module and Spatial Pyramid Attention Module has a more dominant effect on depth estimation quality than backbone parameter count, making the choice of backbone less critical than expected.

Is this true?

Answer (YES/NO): NO